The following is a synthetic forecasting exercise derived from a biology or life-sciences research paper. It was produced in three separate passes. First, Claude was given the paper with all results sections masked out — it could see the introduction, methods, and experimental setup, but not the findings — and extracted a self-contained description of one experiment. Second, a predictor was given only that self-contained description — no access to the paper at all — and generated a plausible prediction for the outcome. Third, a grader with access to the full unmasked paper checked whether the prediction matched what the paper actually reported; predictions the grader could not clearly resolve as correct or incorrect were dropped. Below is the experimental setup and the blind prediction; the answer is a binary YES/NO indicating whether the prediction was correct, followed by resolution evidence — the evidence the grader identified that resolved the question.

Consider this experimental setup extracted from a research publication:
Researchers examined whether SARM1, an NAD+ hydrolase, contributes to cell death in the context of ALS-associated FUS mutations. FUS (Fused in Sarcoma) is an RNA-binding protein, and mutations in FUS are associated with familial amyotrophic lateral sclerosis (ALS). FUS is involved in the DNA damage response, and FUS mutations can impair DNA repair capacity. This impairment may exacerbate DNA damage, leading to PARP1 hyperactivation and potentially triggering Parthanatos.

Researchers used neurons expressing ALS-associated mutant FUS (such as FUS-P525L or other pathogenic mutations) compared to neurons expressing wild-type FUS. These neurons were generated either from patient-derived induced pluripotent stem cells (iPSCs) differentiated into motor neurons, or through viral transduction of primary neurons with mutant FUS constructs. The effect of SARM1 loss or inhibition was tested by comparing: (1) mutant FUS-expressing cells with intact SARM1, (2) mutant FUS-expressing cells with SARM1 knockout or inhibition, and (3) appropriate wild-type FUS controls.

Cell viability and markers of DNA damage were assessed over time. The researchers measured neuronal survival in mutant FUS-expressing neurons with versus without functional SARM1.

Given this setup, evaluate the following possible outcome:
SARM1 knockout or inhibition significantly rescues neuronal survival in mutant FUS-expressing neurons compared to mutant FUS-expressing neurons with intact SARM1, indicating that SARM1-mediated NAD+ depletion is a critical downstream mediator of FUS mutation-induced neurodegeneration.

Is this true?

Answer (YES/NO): NO